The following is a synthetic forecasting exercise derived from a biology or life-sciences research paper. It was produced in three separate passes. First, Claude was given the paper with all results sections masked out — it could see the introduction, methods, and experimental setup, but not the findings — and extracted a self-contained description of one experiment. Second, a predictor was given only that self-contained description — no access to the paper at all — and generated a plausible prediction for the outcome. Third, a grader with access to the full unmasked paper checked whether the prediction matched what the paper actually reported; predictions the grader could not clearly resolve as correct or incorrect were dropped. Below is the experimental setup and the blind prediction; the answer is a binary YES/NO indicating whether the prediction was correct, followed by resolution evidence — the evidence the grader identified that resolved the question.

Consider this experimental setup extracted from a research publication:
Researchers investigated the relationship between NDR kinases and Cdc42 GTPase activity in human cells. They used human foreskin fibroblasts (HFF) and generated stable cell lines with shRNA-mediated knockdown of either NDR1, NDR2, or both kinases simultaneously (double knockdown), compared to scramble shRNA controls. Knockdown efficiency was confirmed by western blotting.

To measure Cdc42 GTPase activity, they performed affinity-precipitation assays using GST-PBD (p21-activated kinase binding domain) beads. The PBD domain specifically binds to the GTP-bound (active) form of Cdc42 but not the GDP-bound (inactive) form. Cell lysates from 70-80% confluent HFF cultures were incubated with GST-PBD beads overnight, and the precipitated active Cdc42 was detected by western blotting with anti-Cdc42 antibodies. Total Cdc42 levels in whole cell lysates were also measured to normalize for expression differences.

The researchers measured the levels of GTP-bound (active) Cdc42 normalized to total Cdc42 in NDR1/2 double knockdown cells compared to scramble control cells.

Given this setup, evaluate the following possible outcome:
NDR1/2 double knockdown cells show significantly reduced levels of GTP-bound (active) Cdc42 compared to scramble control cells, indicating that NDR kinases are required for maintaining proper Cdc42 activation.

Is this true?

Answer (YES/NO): NO